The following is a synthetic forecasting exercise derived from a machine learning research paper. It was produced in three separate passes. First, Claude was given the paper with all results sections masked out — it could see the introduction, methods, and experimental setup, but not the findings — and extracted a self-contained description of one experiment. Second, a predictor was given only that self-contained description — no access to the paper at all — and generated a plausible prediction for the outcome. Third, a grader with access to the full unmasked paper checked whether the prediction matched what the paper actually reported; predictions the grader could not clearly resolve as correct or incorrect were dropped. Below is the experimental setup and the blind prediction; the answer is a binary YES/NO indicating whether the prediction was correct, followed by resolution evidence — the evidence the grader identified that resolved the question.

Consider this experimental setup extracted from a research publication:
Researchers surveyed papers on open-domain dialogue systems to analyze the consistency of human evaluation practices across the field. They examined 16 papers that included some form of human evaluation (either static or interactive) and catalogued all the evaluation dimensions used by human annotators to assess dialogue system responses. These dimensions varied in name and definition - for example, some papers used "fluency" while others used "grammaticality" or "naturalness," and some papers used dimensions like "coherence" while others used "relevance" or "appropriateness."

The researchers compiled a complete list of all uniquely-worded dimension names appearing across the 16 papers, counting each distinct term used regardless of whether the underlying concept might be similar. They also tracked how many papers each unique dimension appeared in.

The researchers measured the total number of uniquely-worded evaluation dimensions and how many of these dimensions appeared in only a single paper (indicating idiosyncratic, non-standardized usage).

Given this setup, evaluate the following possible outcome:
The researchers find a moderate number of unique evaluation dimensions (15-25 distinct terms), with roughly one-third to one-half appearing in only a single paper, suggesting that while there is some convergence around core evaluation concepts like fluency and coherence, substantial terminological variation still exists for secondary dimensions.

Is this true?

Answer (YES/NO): NO